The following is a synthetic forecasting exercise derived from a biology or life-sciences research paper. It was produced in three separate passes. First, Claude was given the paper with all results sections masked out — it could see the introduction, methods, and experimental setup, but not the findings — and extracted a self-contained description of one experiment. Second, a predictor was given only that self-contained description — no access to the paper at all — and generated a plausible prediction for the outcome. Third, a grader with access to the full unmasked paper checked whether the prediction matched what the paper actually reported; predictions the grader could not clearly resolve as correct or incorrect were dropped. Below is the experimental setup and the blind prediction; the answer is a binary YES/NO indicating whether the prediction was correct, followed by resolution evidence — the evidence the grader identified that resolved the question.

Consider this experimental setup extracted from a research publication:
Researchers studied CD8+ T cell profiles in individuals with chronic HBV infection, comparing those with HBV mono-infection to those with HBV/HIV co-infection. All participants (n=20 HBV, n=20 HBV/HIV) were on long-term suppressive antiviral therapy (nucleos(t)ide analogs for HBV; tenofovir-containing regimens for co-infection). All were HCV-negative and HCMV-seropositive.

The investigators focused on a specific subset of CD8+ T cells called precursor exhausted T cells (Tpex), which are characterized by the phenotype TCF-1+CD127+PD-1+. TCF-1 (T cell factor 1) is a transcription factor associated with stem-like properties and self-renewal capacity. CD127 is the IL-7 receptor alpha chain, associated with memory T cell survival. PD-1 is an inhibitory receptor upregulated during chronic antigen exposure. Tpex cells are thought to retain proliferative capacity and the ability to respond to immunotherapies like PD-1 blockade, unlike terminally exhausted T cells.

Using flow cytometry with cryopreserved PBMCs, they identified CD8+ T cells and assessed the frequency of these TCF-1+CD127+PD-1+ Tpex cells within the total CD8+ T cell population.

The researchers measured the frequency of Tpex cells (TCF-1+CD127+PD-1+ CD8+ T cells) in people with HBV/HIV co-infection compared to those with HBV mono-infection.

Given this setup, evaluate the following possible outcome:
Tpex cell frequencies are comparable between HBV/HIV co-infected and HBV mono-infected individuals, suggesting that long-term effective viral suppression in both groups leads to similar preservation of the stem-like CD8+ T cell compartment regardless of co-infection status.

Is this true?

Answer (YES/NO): NO